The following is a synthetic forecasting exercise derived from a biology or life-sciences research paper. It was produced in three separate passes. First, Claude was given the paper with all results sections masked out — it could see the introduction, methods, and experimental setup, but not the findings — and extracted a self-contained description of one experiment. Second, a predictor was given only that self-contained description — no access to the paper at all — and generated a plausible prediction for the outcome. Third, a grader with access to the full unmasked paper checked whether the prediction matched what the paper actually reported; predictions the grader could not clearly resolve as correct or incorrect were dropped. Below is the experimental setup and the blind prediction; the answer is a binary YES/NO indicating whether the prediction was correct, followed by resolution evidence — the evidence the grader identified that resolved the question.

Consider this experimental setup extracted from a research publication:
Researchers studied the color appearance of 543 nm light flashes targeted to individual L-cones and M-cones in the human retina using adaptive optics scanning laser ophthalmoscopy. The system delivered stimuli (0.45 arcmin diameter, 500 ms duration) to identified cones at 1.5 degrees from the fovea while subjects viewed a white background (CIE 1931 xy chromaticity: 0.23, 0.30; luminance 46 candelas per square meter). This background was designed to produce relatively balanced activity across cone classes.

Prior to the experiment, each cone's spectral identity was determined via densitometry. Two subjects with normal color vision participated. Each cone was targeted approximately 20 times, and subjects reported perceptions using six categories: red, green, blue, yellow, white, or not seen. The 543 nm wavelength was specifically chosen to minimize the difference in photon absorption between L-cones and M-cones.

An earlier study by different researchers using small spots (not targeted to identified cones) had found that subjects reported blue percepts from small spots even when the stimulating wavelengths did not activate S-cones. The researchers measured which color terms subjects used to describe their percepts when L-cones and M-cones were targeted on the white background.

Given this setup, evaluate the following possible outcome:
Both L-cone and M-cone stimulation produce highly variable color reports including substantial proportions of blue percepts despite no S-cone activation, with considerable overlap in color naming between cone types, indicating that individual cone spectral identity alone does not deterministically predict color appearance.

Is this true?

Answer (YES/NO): NO